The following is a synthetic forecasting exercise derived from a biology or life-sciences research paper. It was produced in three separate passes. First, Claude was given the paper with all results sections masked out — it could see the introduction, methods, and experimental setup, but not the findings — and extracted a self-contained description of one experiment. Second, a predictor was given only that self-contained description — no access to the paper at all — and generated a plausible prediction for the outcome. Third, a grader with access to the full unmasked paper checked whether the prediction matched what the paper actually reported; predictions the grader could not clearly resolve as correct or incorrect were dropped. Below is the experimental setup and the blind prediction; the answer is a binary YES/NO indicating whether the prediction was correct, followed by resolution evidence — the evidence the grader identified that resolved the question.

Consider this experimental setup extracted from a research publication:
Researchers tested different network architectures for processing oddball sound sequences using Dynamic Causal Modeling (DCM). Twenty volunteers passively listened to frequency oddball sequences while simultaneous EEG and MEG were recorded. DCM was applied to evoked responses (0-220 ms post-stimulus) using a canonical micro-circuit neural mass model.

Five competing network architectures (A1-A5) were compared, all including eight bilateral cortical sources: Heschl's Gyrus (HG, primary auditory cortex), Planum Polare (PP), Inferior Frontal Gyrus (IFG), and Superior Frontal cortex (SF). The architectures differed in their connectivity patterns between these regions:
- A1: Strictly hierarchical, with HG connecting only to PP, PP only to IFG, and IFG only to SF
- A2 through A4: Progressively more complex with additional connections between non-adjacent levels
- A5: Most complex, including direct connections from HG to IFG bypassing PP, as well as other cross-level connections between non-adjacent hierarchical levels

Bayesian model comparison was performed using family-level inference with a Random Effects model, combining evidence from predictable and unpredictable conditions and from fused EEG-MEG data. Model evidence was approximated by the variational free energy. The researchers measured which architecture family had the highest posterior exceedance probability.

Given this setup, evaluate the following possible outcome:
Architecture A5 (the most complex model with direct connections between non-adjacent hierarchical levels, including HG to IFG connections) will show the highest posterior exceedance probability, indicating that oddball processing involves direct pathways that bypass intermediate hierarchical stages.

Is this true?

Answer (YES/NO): YES